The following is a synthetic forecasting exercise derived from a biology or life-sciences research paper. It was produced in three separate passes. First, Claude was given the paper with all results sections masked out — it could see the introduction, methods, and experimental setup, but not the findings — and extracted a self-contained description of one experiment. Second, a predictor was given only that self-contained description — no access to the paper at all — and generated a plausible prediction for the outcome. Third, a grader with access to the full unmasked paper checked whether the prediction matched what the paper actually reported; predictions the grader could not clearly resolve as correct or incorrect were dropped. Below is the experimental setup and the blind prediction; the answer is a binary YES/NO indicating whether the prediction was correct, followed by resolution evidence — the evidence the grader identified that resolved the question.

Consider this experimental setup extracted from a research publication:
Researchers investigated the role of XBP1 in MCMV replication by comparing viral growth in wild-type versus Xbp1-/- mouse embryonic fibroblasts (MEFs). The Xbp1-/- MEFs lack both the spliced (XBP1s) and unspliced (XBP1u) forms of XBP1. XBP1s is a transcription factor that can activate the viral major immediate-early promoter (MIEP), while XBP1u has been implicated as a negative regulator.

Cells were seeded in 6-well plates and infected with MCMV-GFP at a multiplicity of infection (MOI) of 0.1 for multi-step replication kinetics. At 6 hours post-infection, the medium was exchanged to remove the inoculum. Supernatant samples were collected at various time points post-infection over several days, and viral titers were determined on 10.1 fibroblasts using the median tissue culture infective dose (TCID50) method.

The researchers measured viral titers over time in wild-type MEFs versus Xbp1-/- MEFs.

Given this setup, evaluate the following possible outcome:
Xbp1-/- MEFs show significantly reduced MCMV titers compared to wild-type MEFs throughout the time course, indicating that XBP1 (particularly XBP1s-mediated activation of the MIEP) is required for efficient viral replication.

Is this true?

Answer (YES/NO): NO